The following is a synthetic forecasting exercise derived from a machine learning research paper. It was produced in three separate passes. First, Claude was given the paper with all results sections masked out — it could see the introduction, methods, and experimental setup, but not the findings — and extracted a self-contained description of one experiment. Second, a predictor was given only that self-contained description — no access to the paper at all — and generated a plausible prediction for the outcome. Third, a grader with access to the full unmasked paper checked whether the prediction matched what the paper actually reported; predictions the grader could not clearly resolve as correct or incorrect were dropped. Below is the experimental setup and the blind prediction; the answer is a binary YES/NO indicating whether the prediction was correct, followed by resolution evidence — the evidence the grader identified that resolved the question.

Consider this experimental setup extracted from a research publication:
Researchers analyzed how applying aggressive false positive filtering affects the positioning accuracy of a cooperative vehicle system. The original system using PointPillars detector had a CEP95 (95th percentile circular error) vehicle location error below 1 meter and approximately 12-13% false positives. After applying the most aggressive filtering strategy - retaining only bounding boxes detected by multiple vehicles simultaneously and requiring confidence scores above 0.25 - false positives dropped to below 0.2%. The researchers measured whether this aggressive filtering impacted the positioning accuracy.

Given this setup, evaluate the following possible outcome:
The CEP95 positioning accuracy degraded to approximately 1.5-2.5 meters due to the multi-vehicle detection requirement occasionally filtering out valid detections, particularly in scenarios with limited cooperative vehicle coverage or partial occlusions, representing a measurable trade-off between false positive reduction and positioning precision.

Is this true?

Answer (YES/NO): NO